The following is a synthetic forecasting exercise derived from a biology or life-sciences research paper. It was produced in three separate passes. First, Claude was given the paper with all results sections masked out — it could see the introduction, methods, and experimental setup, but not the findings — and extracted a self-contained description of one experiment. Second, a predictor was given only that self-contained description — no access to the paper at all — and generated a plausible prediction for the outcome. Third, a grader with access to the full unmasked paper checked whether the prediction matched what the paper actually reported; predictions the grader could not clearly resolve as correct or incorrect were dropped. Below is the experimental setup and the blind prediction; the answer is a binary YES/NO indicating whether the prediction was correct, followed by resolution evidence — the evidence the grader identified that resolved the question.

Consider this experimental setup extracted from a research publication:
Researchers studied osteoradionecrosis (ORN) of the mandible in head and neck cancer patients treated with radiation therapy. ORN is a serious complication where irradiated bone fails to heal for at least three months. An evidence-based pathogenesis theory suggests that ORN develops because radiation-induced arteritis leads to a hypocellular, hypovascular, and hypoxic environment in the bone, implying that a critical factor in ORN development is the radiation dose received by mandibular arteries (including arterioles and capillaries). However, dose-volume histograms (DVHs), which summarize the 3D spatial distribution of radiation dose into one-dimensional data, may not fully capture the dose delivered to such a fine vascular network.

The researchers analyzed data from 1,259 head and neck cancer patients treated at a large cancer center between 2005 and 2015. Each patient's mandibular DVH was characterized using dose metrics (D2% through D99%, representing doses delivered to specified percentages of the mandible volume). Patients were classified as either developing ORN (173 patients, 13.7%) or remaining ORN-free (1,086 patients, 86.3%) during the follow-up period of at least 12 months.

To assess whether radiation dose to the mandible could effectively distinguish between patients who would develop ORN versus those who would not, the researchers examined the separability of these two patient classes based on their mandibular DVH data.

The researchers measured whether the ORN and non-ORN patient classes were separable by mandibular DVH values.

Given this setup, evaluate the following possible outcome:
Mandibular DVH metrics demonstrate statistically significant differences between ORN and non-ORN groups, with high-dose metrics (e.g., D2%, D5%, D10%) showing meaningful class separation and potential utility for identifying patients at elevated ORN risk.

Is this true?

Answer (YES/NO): NO